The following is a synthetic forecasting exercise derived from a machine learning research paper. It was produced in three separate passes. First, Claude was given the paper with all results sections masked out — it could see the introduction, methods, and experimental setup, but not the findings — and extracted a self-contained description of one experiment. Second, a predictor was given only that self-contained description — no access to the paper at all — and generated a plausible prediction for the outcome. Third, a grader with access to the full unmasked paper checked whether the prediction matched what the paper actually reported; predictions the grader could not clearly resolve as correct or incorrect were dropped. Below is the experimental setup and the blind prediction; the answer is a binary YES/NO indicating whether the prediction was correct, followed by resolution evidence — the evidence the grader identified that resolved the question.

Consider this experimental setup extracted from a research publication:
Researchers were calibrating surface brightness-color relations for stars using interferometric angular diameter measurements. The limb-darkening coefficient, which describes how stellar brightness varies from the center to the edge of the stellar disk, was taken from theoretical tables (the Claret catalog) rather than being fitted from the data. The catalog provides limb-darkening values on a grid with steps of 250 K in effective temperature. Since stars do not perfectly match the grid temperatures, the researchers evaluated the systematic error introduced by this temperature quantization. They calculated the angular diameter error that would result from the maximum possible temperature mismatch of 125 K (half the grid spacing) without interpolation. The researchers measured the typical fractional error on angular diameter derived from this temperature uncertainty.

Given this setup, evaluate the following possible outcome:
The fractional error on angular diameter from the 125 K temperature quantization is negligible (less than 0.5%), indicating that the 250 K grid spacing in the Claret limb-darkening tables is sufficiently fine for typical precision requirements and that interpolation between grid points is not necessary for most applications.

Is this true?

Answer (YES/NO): YES